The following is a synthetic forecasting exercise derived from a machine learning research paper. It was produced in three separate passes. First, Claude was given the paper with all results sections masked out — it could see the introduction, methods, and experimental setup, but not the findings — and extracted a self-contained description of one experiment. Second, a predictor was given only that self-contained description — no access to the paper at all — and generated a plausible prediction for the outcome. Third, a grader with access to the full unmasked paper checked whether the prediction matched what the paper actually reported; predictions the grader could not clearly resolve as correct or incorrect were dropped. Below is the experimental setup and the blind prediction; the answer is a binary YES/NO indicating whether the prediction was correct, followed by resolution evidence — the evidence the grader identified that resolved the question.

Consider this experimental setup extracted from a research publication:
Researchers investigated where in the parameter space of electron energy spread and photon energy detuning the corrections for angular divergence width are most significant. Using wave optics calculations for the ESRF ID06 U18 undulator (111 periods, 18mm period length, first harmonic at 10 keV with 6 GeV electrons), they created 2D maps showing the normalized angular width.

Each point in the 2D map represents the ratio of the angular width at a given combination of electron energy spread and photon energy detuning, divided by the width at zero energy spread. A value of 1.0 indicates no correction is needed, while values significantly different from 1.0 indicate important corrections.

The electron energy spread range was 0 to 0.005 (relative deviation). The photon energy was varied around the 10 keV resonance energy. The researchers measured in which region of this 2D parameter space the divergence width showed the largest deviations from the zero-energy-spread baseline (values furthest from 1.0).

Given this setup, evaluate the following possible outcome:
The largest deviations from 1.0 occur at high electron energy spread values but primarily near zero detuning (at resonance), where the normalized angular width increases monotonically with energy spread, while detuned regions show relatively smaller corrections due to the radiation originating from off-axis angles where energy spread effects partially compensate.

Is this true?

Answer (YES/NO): YES